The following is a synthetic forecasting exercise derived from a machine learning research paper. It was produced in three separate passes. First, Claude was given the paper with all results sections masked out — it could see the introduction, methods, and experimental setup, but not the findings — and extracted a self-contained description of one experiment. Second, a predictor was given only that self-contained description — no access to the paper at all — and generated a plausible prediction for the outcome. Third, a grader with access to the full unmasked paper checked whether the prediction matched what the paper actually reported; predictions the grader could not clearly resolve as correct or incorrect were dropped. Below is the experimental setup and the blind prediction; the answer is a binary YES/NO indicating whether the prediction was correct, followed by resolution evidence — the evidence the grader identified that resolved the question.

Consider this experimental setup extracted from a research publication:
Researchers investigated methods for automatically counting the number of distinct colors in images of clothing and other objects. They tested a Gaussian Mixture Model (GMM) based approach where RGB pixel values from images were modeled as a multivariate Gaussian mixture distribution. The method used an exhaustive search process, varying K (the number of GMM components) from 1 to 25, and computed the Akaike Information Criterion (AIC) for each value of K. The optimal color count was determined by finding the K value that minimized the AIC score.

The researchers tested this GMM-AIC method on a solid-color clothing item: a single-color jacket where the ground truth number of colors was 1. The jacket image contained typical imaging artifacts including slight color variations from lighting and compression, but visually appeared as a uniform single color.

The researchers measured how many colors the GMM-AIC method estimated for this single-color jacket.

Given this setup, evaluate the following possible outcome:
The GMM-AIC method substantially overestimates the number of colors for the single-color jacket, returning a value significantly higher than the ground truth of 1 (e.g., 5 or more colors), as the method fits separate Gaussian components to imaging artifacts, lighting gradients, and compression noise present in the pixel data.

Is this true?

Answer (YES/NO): YES